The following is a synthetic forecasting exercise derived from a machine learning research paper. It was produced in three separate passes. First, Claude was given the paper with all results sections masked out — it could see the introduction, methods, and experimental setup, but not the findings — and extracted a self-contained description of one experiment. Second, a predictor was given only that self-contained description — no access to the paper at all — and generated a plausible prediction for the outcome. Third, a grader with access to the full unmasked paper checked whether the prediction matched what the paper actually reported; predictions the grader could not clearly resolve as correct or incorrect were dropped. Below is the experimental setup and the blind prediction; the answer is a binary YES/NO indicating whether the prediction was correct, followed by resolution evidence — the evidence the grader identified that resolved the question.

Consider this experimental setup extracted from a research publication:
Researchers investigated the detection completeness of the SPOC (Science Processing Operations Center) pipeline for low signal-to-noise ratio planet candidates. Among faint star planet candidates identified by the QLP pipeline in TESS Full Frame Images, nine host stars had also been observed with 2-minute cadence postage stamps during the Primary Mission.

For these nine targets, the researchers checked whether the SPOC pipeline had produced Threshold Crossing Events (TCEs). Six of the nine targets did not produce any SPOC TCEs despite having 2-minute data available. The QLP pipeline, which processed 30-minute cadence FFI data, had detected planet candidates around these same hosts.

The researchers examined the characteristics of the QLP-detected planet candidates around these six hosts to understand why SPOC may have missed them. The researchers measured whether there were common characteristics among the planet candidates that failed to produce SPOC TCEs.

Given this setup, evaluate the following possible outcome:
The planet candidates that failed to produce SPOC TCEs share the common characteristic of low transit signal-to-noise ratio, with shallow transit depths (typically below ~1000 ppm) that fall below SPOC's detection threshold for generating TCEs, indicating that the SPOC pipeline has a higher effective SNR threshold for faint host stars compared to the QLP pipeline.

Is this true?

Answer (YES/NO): NO